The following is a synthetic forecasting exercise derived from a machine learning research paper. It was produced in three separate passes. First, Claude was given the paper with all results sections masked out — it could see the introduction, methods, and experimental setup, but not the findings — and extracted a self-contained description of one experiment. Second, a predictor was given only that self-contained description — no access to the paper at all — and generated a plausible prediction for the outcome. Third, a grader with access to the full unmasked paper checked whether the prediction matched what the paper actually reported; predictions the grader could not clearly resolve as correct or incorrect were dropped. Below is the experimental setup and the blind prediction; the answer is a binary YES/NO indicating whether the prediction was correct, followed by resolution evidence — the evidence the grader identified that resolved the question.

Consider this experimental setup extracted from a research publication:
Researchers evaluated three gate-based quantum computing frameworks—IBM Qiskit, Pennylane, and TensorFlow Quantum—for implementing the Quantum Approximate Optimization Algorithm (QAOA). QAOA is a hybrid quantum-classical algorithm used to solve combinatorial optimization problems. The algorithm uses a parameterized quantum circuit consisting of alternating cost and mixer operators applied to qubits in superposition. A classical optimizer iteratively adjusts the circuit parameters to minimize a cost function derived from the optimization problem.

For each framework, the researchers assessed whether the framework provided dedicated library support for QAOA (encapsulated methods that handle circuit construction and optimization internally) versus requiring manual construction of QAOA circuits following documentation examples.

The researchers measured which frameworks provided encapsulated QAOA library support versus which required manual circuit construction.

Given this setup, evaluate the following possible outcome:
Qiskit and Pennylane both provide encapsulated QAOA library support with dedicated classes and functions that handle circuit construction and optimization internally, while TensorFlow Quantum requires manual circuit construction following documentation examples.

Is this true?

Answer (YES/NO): NO